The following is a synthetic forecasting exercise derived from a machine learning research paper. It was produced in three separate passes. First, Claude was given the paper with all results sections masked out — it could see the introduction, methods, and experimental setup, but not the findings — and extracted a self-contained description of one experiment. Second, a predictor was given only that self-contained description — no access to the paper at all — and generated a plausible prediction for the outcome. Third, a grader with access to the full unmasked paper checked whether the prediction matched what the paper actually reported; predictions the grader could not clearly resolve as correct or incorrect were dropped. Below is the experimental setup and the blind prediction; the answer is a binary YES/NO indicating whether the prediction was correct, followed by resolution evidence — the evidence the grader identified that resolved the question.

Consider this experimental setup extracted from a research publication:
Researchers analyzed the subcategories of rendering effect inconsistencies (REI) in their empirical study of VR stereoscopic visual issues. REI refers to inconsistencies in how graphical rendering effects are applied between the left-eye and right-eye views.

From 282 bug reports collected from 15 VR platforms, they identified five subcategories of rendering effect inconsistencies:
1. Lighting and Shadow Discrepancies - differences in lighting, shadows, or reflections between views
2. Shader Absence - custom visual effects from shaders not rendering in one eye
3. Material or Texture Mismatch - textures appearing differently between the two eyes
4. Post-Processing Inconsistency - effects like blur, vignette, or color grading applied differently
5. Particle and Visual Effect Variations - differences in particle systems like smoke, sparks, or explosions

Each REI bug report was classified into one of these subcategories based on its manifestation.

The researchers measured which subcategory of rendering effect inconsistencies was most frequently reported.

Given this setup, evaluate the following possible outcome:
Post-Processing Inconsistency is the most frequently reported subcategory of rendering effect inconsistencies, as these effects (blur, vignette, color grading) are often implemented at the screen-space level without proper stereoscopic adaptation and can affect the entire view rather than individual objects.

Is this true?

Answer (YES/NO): NO